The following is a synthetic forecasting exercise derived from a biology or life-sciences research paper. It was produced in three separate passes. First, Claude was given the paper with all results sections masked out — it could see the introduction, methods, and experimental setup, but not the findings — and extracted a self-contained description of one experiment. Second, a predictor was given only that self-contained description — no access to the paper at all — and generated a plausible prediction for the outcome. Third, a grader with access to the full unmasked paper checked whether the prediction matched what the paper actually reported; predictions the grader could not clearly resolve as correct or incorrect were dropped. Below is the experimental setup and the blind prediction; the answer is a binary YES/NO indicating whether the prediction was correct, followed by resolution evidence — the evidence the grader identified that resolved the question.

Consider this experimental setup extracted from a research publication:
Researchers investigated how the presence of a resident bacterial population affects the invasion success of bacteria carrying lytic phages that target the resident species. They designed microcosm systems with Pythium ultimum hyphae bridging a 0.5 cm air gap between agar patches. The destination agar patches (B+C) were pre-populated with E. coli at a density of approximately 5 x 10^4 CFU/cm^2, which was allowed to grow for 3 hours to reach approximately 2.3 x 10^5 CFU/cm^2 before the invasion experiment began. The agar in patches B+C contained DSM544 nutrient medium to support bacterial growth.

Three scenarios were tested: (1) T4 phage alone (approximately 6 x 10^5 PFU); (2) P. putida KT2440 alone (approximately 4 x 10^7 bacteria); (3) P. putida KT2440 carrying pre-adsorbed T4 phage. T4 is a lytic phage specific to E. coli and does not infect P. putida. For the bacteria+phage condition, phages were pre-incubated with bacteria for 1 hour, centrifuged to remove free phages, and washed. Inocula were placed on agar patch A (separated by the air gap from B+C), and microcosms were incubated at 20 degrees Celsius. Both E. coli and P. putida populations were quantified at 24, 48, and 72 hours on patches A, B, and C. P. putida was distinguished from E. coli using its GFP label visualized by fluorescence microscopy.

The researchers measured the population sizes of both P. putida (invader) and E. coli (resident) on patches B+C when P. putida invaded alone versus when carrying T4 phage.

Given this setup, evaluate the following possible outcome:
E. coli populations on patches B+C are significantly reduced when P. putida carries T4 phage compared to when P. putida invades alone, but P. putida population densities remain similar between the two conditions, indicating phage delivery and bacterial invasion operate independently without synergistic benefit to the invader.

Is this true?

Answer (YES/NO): NO